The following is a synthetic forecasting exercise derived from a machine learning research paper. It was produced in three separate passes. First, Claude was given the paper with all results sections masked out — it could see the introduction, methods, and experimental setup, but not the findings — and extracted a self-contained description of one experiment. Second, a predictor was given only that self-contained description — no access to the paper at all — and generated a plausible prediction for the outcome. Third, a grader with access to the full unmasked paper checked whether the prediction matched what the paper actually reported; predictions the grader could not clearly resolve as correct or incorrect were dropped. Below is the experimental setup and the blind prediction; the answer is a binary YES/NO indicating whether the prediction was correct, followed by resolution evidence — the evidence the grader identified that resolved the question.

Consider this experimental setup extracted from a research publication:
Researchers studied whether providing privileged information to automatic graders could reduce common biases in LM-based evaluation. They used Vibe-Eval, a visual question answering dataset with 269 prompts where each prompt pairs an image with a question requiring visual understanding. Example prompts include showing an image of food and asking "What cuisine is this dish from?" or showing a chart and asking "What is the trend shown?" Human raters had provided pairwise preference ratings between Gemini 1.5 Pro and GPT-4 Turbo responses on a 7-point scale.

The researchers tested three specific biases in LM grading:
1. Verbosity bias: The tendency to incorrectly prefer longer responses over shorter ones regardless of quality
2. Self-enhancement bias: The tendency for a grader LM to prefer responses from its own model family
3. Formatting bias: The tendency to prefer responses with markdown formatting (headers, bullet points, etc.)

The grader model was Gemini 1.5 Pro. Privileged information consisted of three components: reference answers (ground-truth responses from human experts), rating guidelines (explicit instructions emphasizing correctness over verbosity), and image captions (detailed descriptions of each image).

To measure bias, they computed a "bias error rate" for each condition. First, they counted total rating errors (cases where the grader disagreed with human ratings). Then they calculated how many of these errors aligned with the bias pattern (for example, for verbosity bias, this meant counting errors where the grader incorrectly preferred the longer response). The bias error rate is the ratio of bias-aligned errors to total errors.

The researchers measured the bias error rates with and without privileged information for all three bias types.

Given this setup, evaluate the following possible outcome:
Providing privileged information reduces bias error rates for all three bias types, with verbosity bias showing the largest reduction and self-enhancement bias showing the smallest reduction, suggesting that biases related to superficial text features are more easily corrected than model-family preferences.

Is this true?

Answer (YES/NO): NO